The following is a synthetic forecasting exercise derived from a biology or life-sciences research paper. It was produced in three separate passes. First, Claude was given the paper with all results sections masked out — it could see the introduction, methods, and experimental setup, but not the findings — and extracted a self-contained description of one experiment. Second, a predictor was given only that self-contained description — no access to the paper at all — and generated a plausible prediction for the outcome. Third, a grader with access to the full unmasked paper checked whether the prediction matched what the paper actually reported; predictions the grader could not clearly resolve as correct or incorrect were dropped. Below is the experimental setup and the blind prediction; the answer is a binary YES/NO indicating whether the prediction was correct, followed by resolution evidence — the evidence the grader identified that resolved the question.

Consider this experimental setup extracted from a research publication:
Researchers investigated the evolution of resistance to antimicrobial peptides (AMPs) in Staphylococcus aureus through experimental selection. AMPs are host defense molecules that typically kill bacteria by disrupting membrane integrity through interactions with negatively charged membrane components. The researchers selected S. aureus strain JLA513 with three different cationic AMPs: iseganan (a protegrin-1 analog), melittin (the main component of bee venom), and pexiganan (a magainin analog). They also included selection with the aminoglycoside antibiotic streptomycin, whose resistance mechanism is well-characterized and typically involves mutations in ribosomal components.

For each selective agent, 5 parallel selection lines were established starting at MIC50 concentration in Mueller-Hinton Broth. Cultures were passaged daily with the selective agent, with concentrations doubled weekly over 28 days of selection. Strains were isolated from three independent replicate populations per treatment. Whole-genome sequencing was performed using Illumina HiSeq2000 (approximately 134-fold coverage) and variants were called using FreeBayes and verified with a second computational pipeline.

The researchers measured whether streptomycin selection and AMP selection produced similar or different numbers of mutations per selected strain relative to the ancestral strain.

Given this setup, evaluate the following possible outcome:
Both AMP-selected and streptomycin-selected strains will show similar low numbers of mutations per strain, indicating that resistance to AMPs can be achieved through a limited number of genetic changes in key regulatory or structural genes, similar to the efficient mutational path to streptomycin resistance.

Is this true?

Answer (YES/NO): YES